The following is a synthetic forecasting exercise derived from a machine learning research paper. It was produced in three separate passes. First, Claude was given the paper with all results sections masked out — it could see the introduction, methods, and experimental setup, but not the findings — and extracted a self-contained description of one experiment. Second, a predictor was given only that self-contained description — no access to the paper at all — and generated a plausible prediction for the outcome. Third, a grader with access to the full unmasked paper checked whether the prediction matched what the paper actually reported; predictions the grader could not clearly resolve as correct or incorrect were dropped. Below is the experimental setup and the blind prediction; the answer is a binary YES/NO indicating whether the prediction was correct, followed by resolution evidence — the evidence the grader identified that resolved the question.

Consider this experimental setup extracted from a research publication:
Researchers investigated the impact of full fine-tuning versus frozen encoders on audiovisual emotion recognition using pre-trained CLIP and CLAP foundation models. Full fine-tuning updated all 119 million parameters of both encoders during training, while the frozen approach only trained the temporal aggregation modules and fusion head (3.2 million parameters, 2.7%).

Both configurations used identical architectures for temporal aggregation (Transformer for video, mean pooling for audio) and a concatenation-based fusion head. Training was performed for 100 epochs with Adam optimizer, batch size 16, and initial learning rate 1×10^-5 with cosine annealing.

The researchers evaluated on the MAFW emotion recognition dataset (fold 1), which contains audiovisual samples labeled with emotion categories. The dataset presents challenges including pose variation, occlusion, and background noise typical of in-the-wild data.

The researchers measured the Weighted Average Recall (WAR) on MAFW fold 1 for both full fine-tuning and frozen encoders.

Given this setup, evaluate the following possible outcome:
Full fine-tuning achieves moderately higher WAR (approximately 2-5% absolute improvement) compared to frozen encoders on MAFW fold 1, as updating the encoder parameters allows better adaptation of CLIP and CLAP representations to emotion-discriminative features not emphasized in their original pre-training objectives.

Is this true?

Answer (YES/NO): NO